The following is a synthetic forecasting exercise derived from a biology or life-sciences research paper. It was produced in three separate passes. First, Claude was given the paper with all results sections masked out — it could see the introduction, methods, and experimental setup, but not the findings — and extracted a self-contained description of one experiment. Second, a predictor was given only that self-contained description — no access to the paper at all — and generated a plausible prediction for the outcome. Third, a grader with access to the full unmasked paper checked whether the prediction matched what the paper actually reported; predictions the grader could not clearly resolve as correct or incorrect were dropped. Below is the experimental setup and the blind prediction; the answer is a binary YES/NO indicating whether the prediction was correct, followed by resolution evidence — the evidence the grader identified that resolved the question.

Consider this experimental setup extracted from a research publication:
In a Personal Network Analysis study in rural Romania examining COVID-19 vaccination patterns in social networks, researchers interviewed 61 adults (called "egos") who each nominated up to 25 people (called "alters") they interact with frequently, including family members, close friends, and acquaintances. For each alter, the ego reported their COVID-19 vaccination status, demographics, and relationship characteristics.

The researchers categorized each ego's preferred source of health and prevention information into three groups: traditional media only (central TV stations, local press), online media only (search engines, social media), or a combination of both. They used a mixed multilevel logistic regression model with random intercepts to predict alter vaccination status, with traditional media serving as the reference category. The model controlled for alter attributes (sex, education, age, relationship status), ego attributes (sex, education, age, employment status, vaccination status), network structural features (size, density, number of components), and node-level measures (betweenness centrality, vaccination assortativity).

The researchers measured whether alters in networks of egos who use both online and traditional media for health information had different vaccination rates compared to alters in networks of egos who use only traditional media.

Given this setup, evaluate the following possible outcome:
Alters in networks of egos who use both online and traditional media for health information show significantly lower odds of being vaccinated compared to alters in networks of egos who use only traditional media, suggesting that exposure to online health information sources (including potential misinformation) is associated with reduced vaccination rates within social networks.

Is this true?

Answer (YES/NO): NO